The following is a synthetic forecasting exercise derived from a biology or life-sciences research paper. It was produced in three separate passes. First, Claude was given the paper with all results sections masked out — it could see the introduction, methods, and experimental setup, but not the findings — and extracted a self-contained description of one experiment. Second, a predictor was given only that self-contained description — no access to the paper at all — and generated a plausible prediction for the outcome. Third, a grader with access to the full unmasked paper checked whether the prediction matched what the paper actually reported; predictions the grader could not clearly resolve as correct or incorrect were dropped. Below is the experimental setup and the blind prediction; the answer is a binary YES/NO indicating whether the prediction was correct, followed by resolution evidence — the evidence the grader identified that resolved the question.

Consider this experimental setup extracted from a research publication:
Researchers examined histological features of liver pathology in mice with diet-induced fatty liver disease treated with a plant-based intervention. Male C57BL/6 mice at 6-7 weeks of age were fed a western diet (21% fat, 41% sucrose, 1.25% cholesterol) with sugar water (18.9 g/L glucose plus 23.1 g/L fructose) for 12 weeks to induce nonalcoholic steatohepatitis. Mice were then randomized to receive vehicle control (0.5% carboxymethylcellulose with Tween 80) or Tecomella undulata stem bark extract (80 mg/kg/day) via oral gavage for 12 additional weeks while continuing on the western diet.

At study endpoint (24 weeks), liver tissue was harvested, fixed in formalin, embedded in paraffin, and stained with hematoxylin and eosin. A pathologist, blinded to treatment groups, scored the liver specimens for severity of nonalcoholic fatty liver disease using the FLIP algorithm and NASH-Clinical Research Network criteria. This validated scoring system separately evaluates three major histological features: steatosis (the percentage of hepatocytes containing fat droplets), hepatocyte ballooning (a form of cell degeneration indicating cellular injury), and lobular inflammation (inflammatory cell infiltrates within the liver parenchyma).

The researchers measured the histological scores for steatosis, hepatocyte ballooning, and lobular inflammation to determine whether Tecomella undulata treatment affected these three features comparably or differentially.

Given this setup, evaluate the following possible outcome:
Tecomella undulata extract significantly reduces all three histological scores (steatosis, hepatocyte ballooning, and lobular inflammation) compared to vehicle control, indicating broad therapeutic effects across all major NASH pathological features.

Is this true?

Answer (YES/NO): YES